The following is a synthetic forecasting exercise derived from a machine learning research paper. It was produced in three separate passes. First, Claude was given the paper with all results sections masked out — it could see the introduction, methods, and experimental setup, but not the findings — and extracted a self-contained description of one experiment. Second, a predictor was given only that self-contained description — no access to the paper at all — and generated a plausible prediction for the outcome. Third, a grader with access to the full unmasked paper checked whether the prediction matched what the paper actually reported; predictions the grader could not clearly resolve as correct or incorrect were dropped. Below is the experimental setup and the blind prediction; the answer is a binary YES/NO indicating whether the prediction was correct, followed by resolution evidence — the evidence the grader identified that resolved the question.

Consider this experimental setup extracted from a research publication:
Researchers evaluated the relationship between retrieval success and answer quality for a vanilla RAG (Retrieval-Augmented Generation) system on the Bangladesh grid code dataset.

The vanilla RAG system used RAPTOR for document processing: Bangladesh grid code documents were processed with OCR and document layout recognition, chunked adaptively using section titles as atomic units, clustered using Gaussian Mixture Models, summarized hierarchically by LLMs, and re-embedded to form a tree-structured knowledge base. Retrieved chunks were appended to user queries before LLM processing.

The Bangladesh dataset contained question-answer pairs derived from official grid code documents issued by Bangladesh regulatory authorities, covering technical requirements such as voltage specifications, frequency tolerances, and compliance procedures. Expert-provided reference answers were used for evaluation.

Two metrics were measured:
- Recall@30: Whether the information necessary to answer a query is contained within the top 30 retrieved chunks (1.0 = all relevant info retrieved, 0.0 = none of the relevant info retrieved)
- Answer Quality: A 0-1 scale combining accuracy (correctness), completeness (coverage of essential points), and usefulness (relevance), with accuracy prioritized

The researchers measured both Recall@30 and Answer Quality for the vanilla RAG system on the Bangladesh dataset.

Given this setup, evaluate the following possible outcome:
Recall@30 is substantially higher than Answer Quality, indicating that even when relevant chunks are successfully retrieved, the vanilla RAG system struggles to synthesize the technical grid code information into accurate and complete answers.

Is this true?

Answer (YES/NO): NO